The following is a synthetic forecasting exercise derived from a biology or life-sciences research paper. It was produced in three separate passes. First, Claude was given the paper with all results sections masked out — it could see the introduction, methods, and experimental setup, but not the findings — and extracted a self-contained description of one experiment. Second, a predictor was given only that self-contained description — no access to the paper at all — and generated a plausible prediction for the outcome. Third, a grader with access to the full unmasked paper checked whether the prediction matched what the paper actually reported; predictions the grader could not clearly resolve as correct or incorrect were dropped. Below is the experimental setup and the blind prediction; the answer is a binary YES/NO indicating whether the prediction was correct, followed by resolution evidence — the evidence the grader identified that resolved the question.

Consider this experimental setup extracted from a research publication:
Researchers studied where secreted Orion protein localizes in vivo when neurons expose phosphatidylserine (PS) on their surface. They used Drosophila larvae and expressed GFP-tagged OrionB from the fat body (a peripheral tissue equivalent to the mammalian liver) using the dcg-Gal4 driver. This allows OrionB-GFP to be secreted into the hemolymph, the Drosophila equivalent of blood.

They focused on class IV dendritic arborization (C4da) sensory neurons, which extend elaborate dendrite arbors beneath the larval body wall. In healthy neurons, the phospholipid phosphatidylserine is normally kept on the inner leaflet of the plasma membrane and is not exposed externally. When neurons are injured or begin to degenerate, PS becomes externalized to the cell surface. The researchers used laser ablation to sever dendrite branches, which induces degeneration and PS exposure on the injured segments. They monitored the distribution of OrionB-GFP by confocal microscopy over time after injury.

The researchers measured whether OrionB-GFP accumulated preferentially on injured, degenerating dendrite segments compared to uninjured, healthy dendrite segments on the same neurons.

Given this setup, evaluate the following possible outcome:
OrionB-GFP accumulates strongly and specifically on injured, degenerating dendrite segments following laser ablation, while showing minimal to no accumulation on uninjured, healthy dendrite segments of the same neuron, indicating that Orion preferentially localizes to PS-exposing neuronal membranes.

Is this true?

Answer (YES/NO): YES